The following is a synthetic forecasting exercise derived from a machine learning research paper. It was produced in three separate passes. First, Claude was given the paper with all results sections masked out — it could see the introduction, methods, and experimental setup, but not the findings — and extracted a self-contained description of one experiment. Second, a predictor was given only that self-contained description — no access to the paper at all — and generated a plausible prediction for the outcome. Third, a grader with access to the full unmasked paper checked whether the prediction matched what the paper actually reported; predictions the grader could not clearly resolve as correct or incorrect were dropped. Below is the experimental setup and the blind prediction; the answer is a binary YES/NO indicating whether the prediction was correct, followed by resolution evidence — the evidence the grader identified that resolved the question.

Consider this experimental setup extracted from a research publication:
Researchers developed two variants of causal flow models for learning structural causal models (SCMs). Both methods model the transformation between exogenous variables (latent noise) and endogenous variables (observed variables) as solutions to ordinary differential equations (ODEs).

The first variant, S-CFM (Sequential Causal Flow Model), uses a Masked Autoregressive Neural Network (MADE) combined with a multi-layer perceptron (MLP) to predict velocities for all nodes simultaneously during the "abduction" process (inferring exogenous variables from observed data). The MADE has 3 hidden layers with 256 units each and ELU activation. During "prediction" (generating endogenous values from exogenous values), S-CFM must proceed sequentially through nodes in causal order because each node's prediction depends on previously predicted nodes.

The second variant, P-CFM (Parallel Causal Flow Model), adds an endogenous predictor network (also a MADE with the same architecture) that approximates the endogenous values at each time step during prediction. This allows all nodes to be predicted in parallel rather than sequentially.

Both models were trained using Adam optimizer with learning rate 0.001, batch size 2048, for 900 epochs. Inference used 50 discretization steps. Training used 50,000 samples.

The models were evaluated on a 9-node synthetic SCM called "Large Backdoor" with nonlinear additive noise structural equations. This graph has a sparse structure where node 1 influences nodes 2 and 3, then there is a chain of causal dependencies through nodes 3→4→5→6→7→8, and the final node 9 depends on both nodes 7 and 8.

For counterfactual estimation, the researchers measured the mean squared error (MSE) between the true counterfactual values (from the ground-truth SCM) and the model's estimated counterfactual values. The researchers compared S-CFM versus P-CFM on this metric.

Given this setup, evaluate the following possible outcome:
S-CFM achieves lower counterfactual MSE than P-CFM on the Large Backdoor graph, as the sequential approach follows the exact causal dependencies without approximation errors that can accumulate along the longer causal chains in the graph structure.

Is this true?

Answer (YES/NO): YES